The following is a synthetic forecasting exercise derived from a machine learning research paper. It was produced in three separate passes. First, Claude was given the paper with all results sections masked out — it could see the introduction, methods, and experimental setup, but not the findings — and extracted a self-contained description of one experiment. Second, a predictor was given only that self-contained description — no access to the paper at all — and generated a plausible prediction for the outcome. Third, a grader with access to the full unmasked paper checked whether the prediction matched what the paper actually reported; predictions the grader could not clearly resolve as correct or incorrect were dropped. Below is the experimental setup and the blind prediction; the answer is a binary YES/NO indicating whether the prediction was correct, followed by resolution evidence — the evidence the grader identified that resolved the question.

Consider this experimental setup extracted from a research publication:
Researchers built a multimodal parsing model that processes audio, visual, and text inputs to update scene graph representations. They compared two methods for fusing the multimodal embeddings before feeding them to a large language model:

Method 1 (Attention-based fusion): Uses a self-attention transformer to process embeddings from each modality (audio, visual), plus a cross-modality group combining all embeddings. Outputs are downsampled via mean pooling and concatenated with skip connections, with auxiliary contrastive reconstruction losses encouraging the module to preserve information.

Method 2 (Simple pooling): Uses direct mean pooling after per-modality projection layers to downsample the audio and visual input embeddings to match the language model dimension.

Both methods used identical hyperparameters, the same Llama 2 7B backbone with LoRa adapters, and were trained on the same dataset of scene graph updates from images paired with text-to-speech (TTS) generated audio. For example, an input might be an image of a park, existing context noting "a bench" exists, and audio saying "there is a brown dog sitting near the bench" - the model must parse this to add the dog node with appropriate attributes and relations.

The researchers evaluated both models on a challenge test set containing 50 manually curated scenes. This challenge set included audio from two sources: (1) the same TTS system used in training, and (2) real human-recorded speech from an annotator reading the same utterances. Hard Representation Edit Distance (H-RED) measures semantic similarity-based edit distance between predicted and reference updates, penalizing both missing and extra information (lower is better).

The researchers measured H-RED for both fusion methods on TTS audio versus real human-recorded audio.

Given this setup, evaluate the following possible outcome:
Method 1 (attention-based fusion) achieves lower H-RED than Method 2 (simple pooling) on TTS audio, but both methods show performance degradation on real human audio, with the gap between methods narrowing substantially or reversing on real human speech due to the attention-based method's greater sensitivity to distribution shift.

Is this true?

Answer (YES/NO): NO